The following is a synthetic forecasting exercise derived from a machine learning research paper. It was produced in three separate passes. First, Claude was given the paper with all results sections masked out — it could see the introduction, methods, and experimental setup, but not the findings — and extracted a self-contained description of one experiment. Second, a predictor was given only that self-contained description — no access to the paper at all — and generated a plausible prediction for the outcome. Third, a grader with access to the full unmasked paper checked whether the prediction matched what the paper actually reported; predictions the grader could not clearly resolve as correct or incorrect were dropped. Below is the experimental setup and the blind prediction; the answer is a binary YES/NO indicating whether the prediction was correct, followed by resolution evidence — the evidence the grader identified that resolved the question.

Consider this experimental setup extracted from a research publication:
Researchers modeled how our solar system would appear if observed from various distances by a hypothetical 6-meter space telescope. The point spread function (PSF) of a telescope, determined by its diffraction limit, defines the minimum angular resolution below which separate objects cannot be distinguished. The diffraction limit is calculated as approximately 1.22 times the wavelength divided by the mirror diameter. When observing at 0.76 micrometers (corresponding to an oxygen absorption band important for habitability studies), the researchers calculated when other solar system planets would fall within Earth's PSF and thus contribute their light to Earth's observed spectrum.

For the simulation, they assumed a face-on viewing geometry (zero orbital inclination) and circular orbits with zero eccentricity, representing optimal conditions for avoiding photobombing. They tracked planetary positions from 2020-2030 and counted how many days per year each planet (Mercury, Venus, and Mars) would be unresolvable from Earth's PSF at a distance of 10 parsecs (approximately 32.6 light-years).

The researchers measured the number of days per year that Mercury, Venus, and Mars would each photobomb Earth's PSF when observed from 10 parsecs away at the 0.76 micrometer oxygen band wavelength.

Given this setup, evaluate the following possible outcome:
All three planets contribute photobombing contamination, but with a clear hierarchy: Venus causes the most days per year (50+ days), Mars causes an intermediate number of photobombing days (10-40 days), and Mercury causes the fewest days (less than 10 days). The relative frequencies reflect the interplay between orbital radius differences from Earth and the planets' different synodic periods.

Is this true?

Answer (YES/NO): NO